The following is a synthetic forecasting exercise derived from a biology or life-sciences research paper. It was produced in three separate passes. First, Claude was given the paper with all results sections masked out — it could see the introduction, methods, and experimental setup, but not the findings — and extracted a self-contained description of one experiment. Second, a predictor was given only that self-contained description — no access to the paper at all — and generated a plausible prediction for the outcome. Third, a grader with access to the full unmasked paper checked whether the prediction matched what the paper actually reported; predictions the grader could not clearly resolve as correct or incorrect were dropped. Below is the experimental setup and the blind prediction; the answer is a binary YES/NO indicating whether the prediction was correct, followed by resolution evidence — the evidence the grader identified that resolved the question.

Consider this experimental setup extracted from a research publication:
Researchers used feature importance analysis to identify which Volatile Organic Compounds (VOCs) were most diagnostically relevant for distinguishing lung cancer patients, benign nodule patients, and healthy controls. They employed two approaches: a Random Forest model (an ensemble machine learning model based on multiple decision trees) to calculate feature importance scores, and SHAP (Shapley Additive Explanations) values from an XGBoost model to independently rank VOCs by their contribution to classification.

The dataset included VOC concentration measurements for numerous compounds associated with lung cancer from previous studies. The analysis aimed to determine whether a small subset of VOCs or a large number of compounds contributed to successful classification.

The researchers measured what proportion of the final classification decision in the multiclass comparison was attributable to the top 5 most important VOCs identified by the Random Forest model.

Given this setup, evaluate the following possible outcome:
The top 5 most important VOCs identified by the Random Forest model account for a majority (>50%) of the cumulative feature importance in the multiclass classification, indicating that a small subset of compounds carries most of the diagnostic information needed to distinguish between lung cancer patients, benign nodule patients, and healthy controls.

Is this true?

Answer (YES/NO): NO